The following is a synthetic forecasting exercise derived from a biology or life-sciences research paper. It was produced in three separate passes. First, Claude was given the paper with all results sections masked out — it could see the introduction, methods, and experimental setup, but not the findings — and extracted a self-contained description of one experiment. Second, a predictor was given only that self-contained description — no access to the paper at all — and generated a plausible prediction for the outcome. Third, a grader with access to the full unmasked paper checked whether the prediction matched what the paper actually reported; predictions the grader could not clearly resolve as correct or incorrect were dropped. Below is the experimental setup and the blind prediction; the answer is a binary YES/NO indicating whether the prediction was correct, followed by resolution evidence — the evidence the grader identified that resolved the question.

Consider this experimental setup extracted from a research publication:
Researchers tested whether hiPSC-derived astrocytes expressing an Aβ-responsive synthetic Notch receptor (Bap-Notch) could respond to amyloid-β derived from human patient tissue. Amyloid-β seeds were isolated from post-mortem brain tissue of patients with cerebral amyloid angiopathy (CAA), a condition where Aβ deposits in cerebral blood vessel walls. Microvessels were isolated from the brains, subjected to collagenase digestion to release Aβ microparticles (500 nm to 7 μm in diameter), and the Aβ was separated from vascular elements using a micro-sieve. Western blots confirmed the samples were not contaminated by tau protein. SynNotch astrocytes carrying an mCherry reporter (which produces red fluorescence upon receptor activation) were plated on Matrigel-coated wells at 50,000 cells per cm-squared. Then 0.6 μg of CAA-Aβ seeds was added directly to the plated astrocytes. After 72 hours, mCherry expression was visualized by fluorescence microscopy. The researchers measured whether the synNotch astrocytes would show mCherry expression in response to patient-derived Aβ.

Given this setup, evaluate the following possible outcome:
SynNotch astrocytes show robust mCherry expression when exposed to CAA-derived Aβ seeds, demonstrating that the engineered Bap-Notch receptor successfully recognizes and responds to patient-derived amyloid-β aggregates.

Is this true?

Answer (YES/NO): YES